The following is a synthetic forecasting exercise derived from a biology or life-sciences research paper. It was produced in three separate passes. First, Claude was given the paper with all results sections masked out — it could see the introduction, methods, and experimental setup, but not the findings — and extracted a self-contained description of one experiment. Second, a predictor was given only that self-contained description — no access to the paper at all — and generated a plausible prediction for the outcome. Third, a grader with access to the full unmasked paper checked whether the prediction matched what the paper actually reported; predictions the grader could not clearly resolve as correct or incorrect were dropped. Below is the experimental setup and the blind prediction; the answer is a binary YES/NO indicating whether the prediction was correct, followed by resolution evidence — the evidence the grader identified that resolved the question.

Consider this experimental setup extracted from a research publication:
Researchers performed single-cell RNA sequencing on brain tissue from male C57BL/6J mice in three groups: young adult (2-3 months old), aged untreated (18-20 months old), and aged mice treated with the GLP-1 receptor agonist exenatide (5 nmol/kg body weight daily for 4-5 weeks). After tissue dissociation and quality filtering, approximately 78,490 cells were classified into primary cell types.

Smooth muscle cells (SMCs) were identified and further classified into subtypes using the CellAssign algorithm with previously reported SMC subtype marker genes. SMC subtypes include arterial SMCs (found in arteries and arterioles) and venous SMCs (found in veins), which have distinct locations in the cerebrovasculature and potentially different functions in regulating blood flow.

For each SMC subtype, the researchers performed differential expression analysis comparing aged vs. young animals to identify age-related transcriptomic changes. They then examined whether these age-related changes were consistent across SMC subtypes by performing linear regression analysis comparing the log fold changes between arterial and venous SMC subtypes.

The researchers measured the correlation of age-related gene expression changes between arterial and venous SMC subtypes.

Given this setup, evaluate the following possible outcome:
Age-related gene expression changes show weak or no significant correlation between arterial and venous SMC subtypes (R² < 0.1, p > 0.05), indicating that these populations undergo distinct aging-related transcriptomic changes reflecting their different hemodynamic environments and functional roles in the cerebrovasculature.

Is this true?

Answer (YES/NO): NO